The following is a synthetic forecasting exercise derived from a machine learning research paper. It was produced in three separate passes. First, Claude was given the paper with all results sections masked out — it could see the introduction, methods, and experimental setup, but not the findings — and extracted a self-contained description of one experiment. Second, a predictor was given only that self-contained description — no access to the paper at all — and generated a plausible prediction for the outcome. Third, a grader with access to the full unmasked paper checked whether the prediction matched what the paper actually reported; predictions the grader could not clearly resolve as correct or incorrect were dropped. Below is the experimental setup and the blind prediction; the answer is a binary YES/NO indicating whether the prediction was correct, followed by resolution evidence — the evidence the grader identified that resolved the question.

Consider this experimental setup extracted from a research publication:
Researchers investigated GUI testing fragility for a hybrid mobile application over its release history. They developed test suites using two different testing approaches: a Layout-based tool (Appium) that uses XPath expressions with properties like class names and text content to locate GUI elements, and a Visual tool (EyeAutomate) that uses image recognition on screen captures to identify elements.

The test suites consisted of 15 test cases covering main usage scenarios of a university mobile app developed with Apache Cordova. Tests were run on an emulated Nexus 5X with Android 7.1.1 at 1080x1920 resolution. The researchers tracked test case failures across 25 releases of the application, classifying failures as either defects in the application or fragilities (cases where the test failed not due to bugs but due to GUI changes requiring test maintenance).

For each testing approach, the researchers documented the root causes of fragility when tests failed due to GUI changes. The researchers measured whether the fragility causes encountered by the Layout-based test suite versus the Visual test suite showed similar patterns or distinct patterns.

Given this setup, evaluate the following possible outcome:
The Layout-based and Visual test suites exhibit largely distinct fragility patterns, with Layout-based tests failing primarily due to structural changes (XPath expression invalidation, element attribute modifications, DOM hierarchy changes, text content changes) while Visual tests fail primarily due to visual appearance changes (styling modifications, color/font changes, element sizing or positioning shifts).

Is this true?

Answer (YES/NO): YES